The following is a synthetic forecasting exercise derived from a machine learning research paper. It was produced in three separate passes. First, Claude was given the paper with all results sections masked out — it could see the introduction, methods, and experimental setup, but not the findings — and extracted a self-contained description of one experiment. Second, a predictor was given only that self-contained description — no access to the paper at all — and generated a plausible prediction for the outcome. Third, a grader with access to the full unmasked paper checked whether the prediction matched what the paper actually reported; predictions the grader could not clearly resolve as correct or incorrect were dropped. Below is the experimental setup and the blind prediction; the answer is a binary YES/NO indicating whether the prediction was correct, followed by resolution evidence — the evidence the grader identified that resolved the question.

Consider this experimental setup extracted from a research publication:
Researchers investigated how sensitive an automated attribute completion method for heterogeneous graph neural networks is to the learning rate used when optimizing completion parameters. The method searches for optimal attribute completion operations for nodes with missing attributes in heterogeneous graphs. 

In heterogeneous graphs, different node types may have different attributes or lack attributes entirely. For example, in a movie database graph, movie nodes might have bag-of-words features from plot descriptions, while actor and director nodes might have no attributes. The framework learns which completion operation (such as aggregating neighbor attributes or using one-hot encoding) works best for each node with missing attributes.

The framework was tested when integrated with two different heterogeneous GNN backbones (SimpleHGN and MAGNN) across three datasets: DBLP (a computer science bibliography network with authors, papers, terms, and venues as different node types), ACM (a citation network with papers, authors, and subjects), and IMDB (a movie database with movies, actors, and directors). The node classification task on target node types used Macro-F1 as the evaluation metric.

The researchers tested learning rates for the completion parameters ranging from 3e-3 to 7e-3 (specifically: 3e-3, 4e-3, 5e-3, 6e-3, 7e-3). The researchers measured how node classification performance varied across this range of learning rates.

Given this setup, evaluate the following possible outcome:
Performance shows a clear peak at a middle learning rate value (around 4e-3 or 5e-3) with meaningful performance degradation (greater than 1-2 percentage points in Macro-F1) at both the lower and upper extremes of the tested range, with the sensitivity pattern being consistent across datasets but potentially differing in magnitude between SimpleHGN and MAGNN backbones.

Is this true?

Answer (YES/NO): NO